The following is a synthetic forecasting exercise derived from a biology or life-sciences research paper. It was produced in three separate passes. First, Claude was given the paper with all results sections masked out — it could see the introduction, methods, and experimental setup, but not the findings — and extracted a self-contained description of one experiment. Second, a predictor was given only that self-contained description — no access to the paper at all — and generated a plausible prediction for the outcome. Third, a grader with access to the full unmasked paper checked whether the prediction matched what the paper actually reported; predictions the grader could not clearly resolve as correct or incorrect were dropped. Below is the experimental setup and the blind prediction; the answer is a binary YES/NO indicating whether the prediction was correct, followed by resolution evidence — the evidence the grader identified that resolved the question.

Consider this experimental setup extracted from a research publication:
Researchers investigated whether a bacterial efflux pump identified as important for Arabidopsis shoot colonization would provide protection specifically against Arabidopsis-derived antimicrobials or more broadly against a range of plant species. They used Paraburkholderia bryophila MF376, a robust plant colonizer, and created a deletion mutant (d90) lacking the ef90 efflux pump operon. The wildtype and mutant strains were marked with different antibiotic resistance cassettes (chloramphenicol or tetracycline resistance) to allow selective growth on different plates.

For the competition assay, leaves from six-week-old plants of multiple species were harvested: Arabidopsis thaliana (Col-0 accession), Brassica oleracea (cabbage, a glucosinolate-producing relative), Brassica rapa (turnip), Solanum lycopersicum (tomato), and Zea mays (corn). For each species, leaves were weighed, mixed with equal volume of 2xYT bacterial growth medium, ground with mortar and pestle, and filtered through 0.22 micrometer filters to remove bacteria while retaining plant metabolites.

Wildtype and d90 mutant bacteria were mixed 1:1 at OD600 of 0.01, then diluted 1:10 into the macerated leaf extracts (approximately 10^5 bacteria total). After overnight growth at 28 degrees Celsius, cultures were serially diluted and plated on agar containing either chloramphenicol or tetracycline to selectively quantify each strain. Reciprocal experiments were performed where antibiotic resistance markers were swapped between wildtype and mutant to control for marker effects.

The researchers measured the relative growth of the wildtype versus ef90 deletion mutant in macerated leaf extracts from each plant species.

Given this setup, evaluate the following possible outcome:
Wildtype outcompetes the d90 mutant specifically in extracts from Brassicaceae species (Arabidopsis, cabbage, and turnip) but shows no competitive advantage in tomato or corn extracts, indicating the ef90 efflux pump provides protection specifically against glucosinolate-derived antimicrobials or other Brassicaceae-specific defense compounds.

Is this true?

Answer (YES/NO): NO